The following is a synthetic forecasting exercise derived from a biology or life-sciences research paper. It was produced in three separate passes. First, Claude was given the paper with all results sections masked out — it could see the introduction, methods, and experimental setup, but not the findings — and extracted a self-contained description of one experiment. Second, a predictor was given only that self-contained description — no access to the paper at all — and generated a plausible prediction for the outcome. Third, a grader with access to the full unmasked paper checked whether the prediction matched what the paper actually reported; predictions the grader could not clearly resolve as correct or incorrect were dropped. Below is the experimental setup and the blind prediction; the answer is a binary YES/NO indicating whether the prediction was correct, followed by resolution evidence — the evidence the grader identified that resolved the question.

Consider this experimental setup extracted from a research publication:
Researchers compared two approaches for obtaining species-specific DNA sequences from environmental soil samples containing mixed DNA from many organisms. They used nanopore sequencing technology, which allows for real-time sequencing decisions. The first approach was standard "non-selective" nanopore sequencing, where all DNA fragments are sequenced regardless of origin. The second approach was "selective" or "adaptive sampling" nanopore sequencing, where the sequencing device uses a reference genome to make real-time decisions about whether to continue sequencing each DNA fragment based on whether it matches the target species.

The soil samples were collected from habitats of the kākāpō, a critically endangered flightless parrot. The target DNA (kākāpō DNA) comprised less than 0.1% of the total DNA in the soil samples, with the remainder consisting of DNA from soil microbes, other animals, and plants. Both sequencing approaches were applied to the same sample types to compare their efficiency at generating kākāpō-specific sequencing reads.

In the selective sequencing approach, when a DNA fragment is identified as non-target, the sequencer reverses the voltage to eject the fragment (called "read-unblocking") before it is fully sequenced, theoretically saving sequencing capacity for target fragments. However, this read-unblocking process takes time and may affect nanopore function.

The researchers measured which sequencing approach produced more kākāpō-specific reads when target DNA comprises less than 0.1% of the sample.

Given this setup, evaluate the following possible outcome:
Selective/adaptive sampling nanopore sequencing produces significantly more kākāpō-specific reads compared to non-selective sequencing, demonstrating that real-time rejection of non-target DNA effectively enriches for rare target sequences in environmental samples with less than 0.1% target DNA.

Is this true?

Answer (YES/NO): NO